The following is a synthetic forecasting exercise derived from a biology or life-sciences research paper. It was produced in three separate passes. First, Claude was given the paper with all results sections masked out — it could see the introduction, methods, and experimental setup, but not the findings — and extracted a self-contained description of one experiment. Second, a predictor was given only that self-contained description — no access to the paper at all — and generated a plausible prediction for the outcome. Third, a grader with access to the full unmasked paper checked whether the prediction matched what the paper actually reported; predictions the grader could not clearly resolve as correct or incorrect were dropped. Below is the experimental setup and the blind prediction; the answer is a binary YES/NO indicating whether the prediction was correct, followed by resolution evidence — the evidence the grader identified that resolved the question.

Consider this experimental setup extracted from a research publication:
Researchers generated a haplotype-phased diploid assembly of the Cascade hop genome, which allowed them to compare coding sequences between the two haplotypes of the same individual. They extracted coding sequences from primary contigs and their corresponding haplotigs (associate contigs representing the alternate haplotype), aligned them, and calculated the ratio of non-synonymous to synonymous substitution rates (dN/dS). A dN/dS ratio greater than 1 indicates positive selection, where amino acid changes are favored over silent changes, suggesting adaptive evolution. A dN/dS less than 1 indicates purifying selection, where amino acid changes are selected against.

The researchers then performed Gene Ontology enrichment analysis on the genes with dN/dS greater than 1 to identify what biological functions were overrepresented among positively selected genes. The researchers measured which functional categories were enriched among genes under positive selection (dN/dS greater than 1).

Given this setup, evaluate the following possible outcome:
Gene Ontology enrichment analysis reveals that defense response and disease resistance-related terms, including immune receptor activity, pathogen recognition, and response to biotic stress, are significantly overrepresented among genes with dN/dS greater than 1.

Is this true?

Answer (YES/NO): NO